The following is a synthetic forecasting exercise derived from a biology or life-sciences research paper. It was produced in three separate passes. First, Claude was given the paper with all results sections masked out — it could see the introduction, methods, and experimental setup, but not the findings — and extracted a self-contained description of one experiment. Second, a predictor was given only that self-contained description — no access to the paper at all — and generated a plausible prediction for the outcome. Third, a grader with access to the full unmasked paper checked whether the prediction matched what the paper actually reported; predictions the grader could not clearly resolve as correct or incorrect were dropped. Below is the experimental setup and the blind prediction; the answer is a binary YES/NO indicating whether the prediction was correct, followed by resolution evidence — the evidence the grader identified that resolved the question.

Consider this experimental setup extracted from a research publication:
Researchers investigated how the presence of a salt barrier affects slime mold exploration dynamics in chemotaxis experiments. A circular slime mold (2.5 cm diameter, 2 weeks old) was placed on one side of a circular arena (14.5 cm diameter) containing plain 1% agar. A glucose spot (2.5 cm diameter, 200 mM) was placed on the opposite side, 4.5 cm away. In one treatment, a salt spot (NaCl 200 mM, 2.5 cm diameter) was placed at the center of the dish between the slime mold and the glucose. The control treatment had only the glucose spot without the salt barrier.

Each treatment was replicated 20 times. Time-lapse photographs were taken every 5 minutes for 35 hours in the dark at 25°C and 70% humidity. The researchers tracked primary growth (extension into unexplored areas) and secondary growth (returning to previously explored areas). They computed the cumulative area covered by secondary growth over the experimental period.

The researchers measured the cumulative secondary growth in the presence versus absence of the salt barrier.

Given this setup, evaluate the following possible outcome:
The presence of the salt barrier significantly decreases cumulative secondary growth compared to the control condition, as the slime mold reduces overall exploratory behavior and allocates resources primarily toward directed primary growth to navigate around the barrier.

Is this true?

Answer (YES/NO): NO